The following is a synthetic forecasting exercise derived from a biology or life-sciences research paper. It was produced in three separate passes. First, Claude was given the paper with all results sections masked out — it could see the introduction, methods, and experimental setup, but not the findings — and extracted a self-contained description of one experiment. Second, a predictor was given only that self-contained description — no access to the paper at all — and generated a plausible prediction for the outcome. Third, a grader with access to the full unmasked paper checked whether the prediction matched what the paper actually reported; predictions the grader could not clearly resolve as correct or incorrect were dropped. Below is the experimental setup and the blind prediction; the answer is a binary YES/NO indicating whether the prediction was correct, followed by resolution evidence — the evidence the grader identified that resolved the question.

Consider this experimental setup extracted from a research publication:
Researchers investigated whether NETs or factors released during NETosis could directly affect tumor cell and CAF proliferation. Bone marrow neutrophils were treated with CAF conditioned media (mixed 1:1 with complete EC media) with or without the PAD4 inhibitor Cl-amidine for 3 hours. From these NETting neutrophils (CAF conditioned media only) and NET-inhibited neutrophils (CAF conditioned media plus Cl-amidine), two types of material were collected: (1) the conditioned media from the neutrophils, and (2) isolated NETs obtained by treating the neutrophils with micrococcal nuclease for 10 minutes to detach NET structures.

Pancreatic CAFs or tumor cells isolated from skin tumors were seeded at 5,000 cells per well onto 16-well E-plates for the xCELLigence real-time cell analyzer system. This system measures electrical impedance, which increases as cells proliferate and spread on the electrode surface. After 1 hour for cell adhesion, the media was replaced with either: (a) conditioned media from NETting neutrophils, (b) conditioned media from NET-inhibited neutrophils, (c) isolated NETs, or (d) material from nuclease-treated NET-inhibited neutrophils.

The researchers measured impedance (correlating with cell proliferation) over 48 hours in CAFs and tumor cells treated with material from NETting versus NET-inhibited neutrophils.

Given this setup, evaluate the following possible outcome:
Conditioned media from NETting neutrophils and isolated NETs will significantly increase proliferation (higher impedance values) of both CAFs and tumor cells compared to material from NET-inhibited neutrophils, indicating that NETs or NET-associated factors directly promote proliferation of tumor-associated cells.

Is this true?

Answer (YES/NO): YES